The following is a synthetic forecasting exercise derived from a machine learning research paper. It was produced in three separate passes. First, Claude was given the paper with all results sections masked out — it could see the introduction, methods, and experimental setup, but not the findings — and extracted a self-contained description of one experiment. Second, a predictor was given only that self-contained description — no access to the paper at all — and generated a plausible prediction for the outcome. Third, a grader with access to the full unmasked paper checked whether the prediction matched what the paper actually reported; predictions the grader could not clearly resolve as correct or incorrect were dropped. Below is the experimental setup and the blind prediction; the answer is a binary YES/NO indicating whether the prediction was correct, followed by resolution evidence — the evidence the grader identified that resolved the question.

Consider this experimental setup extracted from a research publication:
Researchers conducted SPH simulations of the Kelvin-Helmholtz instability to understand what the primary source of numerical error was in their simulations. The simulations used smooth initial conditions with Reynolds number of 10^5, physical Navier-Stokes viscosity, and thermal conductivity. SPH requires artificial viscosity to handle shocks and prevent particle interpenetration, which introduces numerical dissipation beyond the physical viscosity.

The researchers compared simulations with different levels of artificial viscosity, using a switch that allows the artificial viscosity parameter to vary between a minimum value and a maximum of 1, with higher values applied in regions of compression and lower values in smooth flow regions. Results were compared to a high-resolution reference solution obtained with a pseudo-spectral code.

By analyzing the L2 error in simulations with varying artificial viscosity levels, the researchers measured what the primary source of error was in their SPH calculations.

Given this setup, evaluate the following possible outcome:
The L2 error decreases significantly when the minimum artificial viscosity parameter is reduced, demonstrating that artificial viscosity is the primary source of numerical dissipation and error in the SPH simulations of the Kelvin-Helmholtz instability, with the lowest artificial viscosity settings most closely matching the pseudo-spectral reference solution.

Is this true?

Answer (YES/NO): YES